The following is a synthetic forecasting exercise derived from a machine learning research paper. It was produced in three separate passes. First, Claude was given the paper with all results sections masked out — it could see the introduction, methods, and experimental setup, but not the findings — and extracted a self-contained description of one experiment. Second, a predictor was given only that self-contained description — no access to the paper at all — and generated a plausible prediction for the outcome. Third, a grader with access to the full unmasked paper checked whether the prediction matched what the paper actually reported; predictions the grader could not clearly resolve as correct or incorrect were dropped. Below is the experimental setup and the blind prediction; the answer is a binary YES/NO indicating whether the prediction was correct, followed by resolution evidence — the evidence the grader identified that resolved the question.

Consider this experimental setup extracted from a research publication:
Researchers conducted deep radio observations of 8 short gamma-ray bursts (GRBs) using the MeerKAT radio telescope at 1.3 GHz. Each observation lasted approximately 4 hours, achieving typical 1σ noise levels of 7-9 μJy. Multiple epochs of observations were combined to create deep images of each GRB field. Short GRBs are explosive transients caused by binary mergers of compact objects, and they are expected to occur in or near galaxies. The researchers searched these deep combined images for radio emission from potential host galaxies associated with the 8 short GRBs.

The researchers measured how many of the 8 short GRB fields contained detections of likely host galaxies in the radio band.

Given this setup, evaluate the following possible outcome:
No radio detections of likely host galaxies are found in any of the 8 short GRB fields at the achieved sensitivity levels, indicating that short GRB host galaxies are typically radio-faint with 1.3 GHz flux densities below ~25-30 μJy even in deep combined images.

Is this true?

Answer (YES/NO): NO